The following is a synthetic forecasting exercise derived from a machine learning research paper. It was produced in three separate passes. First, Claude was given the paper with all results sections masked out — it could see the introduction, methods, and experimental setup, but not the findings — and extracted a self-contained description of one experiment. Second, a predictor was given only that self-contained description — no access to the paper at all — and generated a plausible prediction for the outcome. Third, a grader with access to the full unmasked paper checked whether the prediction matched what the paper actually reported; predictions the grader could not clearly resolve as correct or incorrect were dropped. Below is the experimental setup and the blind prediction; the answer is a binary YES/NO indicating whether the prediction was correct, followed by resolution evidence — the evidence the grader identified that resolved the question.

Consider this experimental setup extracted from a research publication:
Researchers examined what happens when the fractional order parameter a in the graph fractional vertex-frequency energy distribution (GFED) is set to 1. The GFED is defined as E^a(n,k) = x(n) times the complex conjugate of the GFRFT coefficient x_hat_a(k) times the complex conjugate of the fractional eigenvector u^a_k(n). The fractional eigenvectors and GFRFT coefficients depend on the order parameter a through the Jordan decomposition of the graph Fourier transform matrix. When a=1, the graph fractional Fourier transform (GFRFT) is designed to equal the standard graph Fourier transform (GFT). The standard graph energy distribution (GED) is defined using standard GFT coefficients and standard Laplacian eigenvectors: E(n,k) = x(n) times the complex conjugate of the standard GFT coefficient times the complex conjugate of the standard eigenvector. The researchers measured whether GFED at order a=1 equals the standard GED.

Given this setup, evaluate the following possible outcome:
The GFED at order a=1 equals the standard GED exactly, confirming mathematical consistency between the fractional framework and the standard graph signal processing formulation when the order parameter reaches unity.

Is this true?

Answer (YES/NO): YES